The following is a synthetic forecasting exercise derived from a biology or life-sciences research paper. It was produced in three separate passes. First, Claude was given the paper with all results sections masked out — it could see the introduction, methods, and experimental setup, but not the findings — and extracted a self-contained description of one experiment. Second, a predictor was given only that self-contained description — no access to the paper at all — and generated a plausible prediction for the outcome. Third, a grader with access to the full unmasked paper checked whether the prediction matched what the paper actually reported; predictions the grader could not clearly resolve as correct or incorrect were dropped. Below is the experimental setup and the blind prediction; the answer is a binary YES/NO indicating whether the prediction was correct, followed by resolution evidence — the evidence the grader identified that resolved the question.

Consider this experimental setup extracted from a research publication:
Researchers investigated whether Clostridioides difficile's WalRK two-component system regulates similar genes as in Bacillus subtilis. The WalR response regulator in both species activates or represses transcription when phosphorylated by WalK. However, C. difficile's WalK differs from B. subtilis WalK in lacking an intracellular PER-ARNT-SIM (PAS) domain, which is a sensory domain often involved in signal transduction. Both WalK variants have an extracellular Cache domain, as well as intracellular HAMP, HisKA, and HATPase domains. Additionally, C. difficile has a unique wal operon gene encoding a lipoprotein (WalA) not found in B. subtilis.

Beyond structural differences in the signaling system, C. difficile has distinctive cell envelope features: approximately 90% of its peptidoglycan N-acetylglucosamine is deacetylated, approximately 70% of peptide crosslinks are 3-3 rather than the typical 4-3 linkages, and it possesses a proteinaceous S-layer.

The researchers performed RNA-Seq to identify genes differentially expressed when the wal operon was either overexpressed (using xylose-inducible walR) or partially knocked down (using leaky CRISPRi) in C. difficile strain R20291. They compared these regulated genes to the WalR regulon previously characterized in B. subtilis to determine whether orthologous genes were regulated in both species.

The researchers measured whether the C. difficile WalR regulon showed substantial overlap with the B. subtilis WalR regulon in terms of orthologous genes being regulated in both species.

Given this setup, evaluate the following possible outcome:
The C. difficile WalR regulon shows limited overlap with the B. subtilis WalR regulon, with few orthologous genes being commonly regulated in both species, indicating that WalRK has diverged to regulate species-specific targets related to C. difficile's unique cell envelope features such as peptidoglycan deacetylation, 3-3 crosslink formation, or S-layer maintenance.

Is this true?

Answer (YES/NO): NO